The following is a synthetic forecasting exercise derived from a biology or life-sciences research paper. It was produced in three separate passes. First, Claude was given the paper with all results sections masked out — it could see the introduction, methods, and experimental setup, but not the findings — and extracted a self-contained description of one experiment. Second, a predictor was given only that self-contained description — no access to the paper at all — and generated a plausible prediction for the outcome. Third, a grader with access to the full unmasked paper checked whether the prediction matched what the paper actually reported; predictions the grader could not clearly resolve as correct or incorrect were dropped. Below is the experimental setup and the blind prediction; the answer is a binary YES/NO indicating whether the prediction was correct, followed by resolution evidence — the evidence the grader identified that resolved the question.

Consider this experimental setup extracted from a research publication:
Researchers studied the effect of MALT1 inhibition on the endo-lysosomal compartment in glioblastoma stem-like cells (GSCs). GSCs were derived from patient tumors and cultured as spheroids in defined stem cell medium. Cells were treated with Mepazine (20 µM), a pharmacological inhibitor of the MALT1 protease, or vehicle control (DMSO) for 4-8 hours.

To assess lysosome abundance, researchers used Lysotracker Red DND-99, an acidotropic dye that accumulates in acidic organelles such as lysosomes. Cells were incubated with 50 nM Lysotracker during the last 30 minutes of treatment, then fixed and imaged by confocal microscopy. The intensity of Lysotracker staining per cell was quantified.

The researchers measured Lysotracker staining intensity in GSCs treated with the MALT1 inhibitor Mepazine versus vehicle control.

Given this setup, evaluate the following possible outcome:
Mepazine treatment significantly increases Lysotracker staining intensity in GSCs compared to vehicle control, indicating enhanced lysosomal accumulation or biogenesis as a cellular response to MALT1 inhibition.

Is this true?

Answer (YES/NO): YES